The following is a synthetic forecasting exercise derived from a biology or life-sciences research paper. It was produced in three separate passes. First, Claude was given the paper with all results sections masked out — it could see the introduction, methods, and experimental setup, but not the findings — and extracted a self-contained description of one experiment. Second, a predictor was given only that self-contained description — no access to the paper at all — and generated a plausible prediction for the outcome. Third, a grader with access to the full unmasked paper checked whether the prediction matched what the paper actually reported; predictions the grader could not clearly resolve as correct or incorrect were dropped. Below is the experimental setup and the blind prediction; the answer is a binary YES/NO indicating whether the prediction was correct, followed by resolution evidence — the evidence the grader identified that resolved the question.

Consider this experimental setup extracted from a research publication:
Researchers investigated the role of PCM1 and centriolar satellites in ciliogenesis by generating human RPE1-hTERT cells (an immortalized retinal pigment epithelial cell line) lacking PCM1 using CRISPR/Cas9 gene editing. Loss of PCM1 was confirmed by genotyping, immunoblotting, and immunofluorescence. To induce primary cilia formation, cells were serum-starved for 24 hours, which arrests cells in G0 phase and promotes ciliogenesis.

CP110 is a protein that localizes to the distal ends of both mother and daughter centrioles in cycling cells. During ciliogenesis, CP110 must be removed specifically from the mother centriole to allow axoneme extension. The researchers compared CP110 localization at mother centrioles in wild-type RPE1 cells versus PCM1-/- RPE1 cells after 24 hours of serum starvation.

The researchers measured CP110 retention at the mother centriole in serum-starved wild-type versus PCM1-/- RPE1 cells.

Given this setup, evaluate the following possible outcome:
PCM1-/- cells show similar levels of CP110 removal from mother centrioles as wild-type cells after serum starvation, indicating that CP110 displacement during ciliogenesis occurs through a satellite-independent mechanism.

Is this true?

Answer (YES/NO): NO